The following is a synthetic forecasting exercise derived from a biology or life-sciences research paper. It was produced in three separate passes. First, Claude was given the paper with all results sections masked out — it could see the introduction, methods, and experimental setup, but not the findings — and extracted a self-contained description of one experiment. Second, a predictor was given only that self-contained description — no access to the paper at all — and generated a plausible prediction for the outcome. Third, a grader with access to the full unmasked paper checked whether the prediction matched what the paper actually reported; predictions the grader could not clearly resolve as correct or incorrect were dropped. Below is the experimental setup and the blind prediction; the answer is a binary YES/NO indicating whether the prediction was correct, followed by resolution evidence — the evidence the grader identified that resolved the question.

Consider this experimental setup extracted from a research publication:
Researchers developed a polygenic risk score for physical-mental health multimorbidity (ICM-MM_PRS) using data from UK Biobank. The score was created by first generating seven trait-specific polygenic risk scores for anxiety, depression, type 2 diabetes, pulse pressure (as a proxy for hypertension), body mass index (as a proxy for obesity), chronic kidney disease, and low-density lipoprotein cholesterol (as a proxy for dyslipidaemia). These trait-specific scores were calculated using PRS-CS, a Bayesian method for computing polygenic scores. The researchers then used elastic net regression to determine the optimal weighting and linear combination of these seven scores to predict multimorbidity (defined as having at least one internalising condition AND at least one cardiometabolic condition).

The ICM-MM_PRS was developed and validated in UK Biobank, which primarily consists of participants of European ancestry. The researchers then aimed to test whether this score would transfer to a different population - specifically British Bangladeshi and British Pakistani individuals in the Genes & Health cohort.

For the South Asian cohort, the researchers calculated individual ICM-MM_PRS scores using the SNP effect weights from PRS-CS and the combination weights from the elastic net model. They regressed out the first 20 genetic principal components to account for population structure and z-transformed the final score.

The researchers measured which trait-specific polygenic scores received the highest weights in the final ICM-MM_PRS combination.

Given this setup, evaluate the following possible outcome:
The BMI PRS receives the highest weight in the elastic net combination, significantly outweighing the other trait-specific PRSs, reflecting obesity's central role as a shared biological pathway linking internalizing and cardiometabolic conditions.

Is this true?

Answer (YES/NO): NO